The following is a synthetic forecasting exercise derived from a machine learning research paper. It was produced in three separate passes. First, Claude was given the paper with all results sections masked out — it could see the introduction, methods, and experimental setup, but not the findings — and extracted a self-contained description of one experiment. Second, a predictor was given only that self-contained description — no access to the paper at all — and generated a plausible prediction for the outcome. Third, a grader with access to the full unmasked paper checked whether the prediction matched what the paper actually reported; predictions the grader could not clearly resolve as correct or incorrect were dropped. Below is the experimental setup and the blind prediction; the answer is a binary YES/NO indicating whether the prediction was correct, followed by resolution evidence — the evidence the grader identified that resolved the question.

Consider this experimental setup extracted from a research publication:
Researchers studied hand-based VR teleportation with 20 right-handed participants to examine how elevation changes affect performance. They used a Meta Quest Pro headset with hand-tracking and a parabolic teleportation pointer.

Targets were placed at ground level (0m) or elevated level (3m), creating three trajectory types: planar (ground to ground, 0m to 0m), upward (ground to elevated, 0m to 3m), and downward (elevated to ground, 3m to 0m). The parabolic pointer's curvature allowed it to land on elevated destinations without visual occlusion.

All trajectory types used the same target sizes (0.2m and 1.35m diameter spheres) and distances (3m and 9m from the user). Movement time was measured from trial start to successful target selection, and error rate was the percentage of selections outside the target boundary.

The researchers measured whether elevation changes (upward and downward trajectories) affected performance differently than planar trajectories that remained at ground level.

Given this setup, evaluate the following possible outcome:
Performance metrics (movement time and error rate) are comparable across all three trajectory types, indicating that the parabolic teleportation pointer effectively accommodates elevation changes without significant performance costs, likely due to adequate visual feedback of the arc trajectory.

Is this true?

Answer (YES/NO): NO